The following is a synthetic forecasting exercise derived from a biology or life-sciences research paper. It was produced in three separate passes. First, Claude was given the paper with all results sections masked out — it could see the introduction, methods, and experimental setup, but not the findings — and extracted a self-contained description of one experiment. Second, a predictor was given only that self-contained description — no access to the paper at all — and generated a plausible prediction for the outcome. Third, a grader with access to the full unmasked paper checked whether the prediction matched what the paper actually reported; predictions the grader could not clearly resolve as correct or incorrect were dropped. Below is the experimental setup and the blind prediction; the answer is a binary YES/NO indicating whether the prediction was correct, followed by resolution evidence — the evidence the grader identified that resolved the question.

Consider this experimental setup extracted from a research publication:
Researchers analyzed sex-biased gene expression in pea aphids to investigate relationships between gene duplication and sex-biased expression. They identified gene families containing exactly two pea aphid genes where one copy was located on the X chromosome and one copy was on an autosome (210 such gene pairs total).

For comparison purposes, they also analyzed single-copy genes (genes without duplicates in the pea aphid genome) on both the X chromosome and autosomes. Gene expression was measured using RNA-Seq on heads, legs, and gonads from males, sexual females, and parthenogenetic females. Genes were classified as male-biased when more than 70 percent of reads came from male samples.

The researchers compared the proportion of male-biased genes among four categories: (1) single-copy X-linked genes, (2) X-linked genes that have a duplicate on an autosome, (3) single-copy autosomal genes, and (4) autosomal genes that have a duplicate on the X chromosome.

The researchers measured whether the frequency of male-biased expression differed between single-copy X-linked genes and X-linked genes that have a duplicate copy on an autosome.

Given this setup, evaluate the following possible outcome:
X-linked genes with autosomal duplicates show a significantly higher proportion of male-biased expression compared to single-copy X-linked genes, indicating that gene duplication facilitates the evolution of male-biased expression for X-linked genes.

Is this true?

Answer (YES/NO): YES